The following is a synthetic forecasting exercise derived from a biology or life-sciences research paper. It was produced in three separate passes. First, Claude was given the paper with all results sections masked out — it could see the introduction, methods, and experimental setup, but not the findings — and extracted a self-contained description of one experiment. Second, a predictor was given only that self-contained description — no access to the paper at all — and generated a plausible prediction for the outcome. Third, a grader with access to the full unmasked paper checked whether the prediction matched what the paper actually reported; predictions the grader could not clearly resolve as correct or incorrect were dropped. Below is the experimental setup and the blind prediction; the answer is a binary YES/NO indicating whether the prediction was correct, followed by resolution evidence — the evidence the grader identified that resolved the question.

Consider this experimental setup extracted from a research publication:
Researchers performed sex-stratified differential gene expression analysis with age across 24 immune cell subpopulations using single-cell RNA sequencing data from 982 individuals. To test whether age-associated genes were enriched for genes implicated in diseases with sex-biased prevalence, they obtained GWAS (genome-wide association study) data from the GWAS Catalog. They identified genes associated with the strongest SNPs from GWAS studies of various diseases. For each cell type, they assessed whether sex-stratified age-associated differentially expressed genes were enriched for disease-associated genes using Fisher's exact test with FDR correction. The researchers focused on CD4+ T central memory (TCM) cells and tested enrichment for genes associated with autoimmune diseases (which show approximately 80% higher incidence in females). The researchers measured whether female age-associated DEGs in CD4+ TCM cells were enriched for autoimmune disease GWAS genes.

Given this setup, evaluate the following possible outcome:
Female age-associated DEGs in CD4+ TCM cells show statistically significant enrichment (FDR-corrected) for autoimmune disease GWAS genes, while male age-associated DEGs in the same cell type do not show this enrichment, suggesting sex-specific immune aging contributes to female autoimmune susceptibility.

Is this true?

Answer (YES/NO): NO